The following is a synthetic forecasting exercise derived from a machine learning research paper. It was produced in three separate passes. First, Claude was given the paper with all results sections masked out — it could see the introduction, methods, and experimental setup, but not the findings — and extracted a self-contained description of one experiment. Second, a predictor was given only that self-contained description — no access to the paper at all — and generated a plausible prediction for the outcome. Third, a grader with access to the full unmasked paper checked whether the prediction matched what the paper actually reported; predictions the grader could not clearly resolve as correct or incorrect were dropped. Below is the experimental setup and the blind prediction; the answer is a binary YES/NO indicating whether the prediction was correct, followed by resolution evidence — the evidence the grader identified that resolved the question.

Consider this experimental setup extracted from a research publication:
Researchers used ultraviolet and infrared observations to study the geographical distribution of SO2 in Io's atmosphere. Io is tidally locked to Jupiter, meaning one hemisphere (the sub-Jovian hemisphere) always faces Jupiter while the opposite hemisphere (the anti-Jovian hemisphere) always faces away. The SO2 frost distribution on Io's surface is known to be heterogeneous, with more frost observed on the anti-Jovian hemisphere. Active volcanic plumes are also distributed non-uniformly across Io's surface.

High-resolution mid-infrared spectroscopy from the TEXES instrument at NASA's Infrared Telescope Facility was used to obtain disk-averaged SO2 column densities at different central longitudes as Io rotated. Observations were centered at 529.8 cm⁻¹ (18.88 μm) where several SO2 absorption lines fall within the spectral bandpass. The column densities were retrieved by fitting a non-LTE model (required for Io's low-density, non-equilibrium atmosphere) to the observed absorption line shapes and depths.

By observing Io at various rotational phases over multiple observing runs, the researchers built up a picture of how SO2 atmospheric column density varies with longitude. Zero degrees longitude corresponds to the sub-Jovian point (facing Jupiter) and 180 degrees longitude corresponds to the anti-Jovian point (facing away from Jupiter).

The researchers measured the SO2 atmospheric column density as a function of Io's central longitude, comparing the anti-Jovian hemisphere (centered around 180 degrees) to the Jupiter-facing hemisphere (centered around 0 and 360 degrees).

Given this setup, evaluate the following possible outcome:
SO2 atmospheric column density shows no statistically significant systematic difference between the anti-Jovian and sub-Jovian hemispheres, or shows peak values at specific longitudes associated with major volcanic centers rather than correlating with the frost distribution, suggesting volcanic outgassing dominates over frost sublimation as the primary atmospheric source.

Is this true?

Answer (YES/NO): NO